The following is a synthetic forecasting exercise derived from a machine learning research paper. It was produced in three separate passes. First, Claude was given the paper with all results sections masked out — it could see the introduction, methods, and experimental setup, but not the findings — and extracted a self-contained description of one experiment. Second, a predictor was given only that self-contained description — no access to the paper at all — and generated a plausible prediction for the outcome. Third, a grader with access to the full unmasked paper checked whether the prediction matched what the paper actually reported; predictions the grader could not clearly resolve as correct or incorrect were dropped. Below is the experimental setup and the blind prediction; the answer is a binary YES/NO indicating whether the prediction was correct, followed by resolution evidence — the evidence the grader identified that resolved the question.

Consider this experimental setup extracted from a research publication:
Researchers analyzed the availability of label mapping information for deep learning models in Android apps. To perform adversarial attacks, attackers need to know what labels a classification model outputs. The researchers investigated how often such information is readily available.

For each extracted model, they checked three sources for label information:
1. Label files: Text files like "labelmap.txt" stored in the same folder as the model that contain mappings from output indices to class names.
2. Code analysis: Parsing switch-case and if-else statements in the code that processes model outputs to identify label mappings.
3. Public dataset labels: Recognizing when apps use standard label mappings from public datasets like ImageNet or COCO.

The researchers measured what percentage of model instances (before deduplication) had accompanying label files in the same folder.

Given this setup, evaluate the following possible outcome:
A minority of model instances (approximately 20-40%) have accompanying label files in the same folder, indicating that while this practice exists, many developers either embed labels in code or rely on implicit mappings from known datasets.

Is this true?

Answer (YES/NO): NO